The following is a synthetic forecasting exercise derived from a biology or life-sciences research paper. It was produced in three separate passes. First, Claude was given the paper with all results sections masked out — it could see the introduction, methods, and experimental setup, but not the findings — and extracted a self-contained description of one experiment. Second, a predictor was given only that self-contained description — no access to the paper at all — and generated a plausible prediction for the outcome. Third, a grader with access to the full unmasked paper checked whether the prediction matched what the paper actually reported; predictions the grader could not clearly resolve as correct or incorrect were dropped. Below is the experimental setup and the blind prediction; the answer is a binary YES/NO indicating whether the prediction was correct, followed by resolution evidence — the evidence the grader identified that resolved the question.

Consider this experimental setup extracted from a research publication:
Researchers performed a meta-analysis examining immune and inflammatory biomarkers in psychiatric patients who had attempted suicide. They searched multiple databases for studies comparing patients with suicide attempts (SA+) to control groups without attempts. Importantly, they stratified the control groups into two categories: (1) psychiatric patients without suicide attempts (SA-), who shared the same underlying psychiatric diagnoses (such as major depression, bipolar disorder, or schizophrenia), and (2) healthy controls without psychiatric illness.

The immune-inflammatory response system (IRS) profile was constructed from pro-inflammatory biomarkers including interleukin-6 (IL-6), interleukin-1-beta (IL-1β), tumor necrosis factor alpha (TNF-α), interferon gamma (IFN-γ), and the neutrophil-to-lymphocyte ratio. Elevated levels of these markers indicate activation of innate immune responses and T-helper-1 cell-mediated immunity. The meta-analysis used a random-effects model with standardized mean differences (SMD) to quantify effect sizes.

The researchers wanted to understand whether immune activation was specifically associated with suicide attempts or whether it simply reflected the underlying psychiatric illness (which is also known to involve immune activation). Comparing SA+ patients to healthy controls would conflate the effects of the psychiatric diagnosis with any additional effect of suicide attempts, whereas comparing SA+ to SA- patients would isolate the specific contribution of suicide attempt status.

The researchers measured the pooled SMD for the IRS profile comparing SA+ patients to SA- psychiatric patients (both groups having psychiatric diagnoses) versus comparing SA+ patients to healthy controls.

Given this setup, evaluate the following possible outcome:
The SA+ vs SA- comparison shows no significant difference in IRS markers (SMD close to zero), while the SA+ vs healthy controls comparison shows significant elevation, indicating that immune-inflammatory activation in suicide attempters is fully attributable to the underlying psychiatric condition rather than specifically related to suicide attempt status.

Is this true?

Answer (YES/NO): NO